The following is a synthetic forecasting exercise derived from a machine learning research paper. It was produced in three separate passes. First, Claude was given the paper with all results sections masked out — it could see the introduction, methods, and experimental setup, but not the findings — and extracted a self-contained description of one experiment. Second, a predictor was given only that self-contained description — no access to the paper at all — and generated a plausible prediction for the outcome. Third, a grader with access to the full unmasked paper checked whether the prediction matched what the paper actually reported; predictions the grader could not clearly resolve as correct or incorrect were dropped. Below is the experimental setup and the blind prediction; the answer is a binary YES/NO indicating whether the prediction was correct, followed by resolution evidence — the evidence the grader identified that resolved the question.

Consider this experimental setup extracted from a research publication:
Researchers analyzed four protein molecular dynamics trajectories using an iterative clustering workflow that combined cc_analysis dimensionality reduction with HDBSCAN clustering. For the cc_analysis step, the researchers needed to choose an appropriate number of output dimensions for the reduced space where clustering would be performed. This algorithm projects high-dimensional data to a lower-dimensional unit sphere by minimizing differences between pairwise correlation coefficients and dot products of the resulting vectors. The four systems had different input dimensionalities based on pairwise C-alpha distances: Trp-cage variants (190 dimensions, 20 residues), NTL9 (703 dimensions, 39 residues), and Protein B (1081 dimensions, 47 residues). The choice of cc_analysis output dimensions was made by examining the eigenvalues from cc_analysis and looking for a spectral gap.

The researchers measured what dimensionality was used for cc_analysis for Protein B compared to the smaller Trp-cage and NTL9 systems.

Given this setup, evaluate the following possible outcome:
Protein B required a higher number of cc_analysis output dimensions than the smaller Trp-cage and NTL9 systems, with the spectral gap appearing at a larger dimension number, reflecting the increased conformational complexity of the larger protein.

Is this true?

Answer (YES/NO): YES